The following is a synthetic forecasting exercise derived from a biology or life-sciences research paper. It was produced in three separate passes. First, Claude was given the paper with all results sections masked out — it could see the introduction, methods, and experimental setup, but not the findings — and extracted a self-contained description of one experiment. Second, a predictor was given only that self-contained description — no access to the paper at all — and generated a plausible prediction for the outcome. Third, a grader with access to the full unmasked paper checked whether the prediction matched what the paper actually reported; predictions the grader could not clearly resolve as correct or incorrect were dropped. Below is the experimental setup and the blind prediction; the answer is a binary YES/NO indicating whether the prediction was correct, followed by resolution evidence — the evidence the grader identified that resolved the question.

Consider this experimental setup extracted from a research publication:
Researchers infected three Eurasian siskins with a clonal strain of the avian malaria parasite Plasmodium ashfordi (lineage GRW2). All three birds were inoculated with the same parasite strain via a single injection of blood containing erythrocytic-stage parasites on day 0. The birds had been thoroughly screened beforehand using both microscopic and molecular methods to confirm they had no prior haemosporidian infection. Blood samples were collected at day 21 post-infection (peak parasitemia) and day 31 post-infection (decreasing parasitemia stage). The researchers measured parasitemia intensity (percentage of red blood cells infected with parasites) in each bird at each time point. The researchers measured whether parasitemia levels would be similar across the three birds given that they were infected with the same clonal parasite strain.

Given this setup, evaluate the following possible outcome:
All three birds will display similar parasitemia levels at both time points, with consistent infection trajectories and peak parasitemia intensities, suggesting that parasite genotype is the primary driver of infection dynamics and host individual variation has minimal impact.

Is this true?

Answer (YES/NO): NO